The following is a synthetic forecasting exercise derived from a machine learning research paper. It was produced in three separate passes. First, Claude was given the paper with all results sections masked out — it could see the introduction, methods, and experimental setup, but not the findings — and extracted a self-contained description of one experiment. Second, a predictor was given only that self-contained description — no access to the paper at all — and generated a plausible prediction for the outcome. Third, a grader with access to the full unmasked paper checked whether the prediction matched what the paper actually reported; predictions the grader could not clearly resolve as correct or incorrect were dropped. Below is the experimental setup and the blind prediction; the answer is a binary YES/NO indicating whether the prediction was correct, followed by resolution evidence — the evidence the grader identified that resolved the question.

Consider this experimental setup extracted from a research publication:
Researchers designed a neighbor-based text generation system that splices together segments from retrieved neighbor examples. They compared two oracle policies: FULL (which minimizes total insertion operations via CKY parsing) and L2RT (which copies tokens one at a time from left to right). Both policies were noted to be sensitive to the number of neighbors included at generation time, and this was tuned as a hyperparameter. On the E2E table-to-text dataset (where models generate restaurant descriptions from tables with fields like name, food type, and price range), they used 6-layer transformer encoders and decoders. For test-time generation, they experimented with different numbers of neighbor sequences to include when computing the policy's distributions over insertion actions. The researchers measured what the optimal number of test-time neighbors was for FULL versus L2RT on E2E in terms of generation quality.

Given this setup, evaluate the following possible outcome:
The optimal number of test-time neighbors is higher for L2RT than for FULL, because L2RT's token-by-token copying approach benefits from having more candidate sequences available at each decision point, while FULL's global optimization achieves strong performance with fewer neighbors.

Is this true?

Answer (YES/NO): YES